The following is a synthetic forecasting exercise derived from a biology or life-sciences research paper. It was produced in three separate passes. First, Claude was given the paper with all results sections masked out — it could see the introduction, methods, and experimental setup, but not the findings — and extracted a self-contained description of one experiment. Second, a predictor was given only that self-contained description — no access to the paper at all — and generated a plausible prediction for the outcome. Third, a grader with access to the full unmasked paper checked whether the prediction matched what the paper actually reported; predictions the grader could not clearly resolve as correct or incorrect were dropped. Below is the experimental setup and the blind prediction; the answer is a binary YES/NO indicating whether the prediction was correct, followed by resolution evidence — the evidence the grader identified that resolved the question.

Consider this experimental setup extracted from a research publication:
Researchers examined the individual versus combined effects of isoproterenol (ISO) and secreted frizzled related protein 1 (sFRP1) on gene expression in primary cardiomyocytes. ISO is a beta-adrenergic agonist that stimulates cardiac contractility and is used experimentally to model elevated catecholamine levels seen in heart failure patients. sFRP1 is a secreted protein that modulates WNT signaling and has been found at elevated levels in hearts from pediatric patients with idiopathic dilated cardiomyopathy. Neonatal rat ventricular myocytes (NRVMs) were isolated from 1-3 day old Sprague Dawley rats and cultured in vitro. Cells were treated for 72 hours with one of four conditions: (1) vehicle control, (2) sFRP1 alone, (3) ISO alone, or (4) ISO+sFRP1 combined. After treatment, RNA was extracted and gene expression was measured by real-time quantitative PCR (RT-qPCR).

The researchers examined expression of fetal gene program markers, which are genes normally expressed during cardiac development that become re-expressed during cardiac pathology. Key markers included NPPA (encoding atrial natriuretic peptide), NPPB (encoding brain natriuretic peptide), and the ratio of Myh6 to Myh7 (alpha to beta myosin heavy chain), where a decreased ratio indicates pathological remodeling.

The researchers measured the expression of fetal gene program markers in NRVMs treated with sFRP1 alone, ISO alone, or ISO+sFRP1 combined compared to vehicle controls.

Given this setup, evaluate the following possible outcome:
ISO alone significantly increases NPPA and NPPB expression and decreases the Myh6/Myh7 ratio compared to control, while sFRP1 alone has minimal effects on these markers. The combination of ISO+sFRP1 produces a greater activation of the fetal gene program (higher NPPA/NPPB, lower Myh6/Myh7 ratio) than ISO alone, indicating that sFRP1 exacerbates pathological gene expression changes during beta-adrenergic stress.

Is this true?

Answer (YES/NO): NO